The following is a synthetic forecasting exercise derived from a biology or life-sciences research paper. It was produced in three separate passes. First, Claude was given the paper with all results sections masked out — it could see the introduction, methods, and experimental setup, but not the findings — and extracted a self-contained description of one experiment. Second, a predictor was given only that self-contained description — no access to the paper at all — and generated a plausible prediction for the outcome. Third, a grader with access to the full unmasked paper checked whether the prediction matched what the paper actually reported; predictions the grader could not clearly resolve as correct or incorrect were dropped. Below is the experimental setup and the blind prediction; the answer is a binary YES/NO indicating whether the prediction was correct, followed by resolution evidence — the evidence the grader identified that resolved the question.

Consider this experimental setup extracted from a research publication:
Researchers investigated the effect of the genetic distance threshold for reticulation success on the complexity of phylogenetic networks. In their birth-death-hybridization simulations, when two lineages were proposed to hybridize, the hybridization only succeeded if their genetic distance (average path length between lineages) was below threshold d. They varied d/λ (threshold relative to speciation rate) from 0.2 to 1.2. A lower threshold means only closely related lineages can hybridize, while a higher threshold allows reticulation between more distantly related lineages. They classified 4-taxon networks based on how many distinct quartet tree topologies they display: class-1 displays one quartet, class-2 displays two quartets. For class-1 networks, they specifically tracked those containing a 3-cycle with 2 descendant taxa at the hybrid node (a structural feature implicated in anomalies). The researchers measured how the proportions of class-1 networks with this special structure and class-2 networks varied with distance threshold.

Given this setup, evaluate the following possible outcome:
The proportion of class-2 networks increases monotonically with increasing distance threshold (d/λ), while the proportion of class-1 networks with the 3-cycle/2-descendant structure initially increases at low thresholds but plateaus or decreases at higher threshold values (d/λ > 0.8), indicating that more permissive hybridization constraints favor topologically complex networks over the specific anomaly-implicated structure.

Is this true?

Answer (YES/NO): NO